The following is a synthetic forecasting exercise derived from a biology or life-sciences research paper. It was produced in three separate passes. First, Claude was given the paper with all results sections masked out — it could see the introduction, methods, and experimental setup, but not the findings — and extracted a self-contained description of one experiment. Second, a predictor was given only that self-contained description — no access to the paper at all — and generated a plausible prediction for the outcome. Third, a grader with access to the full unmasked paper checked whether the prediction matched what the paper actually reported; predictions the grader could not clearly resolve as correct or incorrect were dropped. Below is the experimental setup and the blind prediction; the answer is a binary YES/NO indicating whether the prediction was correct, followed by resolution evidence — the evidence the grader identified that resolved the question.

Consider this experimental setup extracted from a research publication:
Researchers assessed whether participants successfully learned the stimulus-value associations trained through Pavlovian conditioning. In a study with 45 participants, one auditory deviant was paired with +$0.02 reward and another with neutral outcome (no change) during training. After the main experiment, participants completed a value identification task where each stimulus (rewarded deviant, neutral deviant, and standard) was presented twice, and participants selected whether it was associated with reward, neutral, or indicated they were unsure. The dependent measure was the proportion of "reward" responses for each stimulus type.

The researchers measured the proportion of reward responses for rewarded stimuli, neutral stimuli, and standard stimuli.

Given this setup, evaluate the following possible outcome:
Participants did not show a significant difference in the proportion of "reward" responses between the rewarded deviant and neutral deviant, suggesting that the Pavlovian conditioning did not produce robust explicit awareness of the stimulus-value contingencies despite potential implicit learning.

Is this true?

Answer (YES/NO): NO